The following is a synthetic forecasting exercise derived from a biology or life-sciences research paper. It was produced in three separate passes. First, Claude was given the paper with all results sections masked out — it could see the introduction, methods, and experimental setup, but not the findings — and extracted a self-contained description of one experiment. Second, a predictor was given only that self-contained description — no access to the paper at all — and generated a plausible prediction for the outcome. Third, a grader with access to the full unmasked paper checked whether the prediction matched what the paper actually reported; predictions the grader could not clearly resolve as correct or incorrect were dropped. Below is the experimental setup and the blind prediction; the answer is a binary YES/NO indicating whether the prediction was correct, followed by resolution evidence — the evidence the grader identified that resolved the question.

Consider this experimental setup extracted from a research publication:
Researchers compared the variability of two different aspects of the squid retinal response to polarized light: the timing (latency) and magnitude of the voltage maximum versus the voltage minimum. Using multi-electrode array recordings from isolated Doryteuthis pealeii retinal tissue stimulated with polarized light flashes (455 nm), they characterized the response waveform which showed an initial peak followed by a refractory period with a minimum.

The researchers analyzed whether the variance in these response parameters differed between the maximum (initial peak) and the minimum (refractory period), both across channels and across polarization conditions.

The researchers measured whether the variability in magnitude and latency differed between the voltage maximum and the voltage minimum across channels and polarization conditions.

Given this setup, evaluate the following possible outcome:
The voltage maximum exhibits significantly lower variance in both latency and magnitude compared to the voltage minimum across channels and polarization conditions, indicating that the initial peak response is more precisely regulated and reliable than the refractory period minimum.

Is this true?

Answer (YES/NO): NO